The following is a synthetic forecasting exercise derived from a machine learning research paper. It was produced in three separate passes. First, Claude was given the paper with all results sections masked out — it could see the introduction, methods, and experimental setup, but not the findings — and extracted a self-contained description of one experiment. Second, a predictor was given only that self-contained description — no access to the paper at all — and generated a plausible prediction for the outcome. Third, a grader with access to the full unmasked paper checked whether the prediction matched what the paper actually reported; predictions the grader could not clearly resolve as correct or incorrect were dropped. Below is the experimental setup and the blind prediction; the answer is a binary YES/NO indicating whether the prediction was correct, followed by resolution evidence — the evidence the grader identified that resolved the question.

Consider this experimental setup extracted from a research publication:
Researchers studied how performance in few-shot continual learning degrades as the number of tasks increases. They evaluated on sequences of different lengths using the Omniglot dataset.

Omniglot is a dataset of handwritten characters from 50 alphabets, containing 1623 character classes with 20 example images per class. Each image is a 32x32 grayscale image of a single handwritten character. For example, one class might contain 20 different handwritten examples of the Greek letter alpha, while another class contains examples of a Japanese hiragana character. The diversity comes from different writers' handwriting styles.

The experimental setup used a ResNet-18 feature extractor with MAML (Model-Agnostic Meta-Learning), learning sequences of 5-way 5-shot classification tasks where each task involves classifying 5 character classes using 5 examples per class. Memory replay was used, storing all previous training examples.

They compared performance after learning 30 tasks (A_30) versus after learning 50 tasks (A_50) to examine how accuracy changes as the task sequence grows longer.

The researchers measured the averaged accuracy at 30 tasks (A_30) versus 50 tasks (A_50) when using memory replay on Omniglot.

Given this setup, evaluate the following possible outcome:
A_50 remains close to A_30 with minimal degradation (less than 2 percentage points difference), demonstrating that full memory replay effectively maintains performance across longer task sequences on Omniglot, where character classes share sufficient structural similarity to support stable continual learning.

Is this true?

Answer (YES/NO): NO